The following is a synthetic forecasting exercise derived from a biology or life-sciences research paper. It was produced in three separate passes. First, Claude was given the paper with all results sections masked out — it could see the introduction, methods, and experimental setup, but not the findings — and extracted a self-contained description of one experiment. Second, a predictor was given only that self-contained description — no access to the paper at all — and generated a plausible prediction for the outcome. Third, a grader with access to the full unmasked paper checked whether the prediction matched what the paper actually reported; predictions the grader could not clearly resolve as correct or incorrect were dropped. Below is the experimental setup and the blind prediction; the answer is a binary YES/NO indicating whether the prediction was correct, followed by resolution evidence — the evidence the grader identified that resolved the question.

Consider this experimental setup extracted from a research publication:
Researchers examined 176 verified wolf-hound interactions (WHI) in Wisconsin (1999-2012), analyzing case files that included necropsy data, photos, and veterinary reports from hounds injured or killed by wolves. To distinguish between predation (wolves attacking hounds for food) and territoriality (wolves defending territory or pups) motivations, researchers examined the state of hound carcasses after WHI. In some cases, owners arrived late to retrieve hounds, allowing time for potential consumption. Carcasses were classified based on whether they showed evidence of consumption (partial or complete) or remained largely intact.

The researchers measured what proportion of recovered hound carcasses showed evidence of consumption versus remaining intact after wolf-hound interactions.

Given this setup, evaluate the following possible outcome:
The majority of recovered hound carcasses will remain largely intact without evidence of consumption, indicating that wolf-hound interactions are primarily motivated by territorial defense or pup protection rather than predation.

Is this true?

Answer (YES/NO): NO